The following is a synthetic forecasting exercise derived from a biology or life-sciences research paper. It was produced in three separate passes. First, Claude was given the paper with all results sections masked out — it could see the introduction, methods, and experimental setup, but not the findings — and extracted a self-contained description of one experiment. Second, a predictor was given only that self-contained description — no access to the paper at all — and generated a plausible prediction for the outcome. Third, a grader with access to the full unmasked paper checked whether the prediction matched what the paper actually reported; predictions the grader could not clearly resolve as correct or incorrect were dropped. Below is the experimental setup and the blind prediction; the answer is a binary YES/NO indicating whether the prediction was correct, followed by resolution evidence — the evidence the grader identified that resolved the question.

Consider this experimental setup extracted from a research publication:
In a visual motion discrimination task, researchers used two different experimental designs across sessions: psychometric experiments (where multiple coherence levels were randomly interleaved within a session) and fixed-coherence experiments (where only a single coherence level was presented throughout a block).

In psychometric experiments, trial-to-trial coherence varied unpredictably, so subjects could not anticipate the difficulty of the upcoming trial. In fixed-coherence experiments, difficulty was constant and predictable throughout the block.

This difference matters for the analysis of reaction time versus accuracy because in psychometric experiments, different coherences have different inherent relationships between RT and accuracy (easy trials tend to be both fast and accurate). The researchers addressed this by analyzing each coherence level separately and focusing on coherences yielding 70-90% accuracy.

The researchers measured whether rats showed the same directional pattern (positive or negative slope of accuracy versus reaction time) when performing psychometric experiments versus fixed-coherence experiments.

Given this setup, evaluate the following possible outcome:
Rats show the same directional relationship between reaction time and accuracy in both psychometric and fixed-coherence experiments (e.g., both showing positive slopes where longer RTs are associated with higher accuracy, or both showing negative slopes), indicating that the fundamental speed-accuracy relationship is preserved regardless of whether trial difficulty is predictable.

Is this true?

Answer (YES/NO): YES